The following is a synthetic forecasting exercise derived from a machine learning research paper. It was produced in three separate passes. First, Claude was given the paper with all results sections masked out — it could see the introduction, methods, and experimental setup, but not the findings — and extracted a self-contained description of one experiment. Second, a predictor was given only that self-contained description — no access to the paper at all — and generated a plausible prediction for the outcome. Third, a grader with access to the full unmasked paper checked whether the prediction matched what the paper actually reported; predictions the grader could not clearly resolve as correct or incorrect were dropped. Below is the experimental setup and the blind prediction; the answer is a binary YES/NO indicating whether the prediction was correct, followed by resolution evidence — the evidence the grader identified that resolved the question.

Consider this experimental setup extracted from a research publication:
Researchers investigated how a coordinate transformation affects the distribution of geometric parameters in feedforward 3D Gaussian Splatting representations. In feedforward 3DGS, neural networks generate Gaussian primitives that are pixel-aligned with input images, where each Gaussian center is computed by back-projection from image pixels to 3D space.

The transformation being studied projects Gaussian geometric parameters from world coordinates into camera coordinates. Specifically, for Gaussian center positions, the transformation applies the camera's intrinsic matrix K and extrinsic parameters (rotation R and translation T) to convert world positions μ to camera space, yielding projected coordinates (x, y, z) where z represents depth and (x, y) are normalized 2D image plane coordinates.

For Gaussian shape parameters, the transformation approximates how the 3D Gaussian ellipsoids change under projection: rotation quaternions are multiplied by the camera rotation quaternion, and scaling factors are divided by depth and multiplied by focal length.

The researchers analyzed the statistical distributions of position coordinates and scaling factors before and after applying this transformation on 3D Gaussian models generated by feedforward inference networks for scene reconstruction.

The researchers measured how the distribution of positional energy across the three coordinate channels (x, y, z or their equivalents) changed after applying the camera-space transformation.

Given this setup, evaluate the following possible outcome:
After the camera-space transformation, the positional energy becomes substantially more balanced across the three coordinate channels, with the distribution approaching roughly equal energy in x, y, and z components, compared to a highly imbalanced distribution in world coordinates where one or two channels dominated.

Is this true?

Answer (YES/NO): NO